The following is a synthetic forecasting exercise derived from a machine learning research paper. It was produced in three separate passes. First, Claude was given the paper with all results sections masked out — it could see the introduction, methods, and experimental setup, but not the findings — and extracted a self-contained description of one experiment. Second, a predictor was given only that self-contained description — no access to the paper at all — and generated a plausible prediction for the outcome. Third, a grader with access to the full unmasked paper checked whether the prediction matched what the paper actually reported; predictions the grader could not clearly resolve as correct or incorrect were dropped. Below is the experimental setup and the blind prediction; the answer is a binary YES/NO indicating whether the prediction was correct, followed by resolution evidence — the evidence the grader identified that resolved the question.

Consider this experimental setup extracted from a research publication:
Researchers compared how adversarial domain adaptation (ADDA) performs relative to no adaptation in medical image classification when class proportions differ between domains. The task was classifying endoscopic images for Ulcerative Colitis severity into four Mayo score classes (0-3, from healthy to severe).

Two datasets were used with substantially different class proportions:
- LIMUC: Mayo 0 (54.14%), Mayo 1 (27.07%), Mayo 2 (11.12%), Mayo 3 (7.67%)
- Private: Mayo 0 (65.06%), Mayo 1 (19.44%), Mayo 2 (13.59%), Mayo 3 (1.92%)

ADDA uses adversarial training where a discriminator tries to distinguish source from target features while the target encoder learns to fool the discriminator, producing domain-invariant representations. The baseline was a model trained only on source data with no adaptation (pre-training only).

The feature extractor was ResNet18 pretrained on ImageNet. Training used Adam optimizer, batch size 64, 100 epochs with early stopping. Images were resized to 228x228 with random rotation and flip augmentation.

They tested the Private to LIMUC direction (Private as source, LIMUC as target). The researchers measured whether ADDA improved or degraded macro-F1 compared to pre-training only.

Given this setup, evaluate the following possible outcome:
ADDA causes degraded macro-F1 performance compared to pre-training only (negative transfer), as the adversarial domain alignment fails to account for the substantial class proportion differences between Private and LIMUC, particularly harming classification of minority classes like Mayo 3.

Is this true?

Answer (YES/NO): NO